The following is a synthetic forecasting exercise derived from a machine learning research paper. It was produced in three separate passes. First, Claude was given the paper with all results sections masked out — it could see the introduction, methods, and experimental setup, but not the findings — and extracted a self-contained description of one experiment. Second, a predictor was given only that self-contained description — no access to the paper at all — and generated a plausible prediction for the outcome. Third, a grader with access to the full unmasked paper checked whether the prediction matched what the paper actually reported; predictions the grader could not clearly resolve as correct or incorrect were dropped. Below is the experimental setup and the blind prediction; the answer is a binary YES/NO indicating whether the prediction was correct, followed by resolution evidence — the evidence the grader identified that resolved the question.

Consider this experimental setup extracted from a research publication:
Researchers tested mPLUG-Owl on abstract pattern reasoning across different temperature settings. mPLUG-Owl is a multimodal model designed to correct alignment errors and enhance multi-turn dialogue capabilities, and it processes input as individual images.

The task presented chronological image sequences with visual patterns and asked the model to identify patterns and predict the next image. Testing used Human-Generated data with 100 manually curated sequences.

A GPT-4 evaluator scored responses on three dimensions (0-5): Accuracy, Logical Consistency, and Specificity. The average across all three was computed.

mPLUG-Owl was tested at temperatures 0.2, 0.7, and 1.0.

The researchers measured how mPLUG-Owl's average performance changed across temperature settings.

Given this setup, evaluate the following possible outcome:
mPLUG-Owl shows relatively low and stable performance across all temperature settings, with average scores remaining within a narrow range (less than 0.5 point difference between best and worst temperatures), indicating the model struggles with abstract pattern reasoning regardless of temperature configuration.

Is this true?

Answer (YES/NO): NO